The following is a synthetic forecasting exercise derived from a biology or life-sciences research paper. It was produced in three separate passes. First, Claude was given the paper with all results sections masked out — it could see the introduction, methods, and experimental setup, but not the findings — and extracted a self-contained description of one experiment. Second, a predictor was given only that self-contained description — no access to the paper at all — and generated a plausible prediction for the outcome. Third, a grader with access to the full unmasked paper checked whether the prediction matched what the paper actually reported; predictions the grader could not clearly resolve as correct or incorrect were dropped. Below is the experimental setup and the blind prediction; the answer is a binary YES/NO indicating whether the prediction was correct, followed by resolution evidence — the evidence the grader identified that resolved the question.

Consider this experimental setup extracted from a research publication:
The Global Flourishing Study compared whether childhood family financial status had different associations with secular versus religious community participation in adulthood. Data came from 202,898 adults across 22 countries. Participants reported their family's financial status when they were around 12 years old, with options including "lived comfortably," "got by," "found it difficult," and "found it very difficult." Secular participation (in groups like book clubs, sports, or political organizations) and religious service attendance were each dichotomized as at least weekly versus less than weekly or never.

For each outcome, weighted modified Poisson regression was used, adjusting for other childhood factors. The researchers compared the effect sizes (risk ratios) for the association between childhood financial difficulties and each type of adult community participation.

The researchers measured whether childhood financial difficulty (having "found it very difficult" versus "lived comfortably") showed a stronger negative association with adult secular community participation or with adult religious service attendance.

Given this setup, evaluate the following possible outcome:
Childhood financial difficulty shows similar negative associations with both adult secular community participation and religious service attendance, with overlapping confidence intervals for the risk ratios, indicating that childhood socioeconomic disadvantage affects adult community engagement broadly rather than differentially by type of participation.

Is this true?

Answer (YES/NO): NO